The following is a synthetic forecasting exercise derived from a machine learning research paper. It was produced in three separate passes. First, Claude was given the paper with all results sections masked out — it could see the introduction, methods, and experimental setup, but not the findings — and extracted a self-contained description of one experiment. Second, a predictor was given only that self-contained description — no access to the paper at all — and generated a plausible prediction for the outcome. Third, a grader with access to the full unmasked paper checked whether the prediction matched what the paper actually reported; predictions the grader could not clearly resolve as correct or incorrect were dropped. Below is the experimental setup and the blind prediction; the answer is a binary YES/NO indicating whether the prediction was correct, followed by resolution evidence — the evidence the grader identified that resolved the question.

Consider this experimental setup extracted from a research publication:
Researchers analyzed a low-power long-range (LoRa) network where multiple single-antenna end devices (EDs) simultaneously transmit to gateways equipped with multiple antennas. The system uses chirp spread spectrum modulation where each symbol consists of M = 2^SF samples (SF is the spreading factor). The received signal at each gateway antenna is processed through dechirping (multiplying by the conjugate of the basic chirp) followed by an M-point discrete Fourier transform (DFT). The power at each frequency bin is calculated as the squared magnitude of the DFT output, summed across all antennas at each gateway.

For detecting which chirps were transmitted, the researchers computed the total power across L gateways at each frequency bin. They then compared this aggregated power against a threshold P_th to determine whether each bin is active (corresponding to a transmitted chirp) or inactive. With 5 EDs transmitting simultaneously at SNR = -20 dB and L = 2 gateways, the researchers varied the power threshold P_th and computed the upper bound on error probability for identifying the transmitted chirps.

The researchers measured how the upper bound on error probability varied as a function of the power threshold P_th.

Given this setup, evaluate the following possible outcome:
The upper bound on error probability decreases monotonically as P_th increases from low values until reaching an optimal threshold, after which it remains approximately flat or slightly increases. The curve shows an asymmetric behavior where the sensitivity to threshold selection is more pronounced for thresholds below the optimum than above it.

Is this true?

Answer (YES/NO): NO